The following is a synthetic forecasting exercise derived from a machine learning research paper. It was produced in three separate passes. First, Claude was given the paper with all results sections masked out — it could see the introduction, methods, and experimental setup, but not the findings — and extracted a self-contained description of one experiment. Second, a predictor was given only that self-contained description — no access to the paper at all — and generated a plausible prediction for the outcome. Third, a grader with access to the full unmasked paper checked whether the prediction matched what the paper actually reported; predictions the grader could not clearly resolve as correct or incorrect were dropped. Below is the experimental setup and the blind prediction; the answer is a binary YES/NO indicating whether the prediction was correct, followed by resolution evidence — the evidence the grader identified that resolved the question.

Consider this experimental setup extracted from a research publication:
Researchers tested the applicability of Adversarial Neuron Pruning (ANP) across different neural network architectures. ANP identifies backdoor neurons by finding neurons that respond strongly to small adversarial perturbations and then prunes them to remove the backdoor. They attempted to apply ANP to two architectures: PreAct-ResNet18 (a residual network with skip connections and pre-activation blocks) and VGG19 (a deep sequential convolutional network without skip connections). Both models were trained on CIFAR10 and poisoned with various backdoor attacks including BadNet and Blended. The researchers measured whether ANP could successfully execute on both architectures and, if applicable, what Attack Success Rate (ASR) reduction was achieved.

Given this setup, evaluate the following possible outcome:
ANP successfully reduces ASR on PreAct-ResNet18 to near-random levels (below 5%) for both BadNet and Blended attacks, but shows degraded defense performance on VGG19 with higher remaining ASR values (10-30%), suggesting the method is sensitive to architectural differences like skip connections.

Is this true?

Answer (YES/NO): NO